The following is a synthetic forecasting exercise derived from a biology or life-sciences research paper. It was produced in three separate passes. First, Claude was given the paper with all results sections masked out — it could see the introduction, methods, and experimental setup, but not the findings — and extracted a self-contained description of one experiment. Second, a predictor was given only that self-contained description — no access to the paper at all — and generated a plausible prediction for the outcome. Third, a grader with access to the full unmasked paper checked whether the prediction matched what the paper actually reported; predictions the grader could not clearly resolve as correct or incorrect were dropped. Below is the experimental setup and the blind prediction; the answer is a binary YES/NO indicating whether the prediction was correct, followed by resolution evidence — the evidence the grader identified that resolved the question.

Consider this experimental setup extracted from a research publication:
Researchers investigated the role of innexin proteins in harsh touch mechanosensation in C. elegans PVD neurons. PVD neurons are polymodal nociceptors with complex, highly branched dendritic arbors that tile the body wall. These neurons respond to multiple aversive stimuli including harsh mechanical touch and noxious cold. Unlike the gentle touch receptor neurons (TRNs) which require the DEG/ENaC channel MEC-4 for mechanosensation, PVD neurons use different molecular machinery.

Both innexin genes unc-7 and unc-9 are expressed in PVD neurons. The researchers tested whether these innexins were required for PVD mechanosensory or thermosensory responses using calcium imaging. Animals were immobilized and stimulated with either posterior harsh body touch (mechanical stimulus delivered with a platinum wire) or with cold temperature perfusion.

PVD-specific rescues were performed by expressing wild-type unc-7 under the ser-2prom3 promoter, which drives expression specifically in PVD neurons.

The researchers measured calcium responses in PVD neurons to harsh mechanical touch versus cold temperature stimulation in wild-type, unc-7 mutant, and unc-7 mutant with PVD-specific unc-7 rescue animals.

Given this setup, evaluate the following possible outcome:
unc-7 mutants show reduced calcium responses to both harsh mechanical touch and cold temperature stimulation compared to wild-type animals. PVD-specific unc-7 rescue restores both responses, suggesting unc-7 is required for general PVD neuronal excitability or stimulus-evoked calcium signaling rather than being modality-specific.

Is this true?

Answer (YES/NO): NO